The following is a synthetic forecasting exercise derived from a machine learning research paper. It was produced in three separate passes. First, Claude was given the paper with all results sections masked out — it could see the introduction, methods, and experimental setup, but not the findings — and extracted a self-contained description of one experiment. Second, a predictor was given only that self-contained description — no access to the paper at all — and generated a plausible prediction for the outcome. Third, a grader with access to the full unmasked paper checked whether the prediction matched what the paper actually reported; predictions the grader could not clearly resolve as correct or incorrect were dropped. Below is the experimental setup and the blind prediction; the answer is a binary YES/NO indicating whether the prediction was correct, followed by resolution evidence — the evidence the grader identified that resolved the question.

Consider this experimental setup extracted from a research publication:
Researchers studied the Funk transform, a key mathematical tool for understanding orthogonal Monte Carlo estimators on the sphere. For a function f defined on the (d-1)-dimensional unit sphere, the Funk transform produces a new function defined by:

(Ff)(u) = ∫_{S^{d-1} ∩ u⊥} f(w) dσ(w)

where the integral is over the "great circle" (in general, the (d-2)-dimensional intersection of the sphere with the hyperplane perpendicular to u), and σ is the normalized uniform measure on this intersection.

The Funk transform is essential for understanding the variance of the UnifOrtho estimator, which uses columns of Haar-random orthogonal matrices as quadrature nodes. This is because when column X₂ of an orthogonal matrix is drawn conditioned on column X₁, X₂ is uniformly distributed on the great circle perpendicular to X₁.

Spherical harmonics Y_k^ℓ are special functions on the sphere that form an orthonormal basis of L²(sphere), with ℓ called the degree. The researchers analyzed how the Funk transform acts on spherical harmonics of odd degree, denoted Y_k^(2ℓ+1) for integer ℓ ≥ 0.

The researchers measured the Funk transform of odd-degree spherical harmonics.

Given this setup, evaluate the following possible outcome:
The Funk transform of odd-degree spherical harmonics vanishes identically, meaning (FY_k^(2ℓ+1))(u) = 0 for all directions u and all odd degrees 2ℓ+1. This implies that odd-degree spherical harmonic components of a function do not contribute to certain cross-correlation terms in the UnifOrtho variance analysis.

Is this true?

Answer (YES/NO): YES